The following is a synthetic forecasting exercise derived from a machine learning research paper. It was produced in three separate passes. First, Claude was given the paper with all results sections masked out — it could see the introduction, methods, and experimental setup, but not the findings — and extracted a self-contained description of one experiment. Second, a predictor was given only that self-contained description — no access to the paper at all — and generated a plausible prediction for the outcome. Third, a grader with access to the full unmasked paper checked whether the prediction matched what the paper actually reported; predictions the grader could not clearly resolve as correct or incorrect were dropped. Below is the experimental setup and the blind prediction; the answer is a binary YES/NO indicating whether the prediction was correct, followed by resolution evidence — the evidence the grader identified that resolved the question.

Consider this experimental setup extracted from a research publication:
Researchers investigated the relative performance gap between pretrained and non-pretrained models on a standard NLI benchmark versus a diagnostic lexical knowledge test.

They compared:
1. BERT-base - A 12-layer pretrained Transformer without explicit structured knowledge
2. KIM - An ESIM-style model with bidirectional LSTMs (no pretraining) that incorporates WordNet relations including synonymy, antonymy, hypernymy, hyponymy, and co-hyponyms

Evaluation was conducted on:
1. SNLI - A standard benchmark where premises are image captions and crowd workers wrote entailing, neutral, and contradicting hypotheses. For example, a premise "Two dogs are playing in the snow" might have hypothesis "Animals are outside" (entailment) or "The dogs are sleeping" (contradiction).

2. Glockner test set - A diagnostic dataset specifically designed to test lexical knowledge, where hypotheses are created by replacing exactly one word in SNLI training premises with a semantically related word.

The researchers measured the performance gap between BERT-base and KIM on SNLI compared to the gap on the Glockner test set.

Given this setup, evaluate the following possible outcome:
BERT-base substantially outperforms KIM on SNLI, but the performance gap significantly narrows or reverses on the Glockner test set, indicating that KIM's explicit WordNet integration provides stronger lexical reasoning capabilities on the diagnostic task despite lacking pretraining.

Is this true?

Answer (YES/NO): NO